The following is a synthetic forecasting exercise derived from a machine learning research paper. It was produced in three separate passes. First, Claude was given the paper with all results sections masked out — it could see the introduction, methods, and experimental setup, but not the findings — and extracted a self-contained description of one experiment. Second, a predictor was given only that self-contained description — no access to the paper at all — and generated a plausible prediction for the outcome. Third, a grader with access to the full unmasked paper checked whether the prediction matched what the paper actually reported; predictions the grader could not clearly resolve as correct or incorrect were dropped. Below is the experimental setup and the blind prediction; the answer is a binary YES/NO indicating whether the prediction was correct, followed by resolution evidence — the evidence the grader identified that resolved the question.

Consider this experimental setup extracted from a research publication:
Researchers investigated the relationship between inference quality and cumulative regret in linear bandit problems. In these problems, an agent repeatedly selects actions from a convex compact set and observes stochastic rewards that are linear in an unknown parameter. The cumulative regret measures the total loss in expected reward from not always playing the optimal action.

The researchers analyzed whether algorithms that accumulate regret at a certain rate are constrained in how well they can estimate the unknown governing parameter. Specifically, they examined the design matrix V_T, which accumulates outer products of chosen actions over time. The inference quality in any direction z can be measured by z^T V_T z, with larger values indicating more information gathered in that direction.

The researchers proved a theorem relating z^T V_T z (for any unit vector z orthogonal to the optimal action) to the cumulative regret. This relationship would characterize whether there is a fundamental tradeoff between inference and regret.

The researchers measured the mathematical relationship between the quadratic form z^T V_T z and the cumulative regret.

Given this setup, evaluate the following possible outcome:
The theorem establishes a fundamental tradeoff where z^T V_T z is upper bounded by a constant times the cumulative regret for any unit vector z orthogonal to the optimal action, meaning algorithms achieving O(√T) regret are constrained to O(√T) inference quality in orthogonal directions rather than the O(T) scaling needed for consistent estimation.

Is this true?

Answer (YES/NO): YES